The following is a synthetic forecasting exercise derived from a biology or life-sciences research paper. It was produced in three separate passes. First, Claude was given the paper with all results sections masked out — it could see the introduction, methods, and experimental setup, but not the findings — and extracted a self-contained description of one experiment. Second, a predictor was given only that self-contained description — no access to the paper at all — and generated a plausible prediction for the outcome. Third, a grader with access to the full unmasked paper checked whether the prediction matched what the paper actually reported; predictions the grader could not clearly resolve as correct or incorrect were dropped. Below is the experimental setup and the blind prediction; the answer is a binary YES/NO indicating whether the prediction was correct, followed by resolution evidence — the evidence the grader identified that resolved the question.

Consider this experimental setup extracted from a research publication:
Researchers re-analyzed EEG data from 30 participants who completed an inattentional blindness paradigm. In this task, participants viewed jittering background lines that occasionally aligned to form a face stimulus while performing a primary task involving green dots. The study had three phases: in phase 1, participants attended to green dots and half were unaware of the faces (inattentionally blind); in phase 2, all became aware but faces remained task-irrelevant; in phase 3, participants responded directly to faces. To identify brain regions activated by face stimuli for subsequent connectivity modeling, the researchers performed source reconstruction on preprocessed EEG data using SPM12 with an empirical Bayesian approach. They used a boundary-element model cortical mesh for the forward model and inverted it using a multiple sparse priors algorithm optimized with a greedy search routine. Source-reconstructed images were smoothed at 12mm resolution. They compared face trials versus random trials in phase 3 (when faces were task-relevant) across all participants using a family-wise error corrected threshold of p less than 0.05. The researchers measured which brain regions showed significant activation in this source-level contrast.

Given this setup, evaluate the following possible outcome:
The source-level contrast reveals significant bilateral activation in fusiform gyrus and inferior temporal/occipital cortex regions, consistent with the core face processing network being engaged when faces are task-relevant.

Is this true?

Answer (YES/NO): YES